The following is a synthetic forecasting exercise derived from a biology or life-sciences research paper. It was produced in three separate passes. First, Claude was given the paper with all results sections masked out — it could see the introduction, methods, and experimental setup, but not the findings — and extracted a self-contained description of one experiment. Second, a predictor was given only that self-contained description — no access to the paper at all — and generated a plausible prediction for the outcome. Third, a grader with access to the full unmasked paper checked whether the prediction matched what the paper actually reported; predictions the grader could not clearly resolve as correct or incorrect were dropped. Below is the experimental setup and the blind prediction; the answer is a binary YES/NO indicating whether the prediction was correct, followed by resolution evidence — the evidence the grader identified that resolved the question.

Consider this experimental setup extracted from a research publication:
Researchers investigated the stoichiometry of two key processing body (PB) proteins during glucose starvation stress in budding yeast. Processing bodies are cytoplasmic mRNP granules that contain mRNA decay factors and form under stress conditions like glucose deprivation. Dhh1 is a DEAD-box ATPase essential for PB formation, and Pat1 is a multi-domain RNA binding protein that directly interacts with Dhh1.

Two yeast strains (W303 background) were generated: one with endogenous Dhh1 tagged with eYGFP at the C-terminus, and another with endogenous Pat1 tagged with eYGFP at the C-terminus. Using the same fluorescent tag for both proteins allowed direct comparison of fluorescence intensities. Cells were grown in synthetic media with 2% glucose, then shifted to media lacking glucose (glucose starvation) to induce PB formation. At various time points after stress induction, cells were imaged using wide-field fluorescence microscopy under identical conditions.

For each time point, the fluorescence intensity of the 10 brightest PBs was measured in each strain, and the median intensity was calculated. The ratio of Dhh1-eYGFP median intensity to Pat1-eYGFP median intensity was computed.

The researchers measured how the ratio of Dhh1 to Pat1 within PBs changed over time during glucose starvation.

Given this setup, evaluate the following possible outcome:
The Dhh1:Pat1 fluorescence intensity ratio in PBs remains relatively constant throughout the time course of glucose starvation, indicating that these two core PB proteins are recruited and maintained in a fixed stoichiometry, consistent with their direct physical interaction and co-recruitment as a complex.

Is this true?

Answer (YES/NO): NO